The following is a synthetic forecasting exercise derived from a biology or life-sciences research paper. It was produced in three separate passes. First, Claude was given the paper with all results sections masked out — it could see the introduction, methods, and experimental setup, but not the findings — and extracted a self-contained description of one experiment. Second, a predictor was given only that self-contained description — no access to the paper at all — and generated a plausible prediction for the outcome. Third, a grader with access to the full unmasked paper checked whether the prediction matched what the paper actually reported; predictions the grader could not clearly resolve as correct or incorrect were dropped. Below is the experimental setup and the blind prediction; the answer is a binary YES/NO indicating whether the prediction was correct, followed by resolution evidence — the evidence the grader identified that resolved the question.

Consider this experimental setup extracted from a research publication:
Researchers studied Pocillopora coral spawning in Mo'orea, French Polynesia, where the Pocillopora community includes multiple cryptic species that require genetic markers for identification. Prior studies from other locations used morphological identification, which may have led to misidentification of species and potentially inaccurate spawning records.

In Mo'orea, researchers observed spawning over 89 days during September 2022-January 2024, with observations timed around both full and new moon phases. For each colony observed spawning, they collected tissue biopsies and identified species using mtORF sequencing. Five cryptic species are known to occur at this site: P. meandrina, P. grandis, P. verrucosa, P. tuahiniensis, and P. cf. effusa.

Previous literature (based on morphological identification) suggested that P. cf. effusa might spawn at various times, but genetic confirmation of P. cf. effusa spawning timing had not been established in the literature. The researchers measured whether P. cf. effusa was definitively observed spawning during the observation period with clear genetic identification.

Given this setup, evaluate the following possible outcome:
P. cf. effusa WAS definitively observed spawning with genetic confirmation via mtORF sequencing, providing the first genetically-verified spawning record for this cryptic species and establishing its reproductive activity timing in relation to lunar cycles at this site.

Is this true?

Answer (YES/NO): YES